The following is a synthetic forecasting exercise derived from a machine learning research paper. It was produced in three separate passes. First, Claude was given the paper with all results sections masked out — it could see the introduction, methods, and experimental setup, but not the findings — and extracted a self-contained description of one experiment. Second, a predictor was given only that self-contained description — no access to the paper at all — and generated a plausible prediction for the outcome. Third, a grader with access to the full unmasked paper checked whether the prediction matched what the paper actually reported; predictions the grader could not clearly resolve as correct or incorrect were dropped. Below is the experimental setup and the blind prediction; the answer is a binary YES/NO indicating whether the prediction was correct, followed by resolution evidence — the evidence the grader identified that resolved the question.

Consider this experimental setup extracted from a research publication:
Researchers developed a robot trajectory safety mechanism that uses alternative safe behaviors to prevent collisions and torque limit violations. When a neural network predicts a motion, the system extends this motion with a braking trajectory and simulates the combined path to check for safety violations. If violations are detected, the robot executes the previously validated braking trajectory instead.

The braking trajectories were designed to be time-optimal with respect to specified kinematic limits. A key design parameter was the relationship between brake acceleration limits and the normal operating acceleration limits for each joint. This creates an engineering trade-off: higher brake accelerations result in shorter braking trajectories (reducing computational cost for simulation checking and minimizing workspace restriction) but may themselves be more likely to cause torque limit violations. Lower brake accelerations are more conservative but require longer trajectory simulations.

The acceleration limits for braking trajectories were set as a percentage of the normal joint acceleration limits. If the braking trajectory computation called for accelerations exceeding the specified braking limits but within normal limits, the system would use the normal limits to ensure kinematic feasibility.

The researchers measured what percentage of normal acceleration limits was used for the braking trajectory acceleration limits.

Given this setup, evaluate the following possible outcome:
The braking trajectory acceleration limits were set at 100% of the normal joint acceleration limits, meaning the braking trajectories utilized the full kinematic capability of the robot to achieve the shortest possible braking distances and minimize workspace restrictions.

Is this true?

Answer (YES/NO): NO